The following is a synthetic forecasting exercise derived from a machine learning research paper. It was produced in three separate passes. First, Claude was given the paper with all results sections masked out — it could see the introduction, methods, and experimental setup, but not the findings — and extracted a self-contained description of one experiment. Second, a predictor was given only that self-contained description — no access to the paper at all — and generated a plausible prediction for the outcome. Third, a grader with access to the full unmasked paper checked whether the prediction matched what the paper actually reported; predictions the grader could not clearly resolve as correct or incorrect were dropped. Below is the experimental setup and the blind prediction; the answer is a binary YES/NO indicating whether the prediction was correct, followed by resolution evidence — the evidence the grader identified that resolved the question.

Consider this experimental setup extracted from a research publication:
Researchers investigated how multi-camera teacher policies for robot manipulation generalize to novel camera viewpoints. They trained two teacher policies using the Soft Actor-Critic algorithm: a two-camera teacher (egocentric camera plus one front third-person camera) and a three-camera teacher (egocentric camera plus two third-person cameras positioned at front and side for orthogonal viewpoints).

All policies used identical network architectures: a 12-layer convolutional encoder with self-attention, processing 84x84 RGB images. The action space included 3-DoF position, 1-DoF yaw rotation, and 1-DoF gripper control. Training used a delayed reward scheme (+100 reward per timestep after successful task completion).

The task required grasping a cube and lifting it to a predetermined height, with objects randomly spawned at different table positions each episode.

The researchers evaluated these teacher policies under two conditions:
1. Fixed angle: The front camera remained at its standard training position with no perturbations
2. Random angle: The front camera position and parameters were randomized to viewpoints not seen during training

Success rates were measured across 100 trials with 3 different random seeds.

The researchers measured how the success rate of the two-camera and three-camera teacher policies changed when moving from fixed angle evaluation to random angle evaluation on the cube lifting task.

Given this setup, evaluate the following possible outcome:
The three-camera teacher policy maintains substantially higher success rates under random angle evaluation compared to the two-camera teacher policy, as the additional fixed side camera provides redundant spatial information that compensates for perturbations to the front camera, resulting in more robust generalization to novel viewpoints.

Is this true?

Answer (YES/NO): YES